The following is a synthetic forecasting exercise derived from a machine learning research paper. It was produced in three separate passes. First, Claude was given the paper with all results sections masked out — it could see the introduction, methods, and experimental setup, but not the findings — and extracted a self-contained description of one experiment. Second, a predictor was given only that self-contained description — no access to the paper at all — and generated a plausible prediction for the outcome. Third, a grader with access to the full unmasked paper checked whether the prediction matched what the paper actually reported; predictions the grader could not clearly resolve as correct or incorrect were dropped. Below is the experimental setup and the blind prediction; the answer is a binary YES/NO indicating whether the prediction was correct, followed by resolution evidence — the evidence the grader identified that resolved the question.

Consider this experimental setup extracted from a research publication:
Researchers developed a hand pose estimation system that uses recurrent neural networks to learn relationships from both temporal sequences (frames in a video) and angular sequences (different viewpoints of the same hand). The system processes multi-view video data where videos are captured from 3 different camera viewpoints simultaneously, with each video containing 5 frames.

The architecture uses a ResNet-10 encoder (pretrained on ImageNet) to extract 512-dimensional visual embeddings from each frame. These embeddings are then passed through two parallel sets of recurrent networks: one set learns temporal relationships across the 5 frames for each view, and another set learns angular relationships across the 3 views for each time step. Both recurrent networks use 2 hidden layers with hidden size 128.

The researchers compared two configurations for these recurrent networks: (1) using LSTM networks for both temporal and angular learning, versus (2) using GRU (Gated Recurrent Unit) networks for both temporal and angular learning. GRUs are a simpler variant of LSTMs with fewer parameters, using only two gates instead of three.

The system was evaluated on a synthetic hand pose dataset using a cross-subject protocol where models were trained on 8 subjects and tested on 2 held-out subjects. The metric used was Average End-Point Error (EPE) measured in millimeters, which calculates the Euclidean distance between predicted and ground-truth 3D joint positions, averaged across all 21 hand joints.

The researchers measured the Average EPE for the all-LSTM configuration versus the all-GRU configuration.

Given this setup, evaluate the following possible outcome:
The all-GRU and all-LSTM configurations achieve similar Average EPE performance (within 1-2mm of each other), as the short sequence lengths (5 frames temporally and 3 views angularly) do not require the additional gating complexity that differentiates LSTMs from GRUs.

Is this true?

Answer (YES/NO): NO